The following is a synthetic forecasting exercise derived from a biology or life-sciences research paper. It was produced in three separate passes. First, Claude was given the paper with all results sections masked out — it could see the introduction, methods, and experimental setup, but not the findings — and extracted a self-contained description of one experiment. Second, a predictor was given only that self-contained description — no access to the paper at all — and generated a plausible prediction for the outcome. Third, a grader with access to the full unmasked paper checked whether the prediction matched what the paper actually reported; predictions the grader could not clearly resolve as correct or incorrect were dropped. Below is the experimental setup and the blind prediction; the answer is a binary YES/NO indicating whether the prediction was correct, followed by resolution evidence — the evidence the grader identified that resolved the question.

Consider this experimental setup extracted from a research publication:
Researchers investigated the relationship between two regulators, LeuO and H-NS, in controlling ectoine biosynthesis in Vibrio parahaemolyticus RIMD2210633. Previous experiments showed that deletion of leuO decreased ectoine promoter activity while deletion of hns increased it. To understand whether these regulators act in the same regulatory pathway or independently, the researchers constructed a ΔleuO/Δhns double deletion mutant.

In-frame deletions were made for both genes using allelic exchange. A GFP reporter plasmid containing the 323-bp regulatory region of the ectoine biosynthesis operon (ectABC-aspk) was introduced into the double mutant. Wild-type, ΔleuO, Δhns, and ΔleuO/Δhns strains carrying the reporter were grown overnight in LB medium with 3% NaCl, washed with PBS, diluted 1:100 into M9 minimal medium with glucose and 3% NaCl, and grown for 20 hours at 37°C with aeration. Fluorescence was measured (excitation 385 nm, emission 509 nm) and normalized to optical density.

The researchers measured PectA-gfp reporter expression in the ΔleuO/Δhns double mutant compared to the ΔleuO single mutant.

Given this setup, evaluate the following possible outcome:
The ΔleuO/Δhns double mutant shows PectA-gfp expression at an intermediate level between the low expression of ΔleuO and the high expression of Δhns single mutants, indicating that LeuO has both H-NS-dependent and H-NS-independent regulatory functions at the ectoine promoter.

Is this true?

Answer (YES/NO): NO